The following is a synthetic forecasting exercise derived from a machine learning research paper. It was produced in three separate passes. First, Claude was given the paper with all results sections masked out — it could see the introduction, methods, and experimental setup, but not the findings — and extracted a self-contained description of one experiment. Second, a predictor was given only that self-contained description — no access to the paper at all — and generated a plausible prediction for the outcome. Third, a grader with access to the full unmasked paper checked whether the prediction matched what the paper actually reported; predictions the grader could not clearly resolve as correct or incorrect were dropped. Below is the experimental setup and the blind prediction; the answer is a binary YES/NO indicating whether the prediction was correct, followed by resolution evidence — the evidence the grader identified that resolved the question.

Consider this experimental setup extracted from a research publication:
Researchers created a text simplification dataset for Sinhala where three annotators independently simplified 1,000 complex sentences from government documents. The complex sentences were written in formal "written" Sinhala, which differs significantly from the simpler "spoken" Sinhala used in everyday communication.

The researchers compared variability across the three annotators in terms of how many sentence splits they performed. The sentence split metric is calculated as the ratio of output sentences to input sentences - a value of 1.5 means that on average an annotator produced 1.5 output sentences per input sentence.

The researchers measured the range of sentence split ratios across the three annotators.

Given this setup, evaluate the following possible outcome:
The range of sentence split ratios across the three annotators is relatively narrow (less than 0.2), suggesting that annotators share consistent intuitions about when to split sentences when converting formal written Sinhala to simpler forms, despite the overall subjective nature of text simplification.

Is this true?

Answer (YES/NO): NO